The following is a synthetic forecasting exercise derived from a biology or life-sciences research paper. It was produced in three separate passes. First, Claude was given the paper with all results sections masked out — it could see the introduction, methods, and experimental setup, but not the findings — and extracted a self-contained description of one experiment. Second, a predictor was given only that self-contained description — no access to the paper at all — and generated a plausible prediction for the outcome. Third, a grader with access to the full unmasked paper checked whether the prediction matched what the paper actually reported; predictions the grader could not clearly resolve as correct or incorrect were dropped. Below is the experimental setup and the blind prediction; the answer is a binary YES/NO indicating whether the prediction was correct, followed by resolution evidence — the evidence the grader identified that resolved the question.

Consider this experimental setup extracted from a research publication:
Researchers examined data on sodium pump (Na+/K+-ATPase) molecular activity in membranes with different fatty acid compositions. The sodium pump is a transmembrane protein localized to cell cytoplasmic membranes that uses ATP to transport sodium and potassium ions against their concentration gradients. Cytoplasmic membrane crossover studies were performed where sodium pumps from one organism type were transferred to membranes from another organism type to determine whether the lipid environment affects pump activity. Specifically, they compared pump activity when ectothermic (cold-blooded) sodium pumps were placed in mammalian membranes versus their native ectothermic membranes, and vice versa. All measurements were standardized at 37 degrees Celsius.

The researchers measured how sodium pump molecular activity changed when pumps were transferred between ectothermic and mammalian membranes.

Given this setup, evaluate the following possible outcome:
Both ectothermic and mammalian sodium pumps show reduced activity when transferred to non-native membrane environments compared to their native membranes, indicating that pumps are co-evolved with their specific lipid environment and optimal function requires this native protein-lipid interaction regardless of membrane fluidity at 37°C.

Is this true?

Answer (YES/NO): NO